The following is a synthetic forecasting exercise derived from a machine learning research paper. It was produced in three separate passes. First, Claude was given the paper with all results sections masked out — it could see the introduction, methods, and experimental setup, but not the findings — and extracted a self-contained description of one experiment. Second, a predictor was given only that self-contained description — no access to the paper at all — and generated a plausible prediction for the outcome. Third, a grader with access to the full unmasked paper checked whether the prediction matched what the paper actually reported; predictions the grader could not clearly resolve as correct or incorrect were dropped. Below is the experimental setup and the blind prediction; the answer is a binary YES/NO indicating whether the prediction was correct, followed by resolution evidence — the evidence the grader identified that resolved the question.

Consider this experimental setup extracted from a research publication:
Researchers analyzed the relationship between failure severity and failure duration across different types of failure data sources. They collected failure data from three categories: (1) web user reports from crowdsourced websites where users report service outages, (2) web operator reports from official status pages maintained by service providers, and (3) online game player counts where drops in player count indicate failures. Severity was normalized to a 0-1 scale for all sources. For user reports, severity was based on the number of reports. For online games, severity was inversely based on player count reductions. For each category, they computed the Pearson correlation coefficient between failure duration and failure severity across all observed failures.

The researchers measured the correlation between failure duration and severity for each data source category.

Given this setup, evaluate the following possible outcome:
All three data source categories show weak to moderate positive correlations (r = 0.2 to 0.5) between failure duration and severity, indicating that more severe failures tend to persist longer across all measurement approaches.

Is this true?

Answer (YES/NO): NO